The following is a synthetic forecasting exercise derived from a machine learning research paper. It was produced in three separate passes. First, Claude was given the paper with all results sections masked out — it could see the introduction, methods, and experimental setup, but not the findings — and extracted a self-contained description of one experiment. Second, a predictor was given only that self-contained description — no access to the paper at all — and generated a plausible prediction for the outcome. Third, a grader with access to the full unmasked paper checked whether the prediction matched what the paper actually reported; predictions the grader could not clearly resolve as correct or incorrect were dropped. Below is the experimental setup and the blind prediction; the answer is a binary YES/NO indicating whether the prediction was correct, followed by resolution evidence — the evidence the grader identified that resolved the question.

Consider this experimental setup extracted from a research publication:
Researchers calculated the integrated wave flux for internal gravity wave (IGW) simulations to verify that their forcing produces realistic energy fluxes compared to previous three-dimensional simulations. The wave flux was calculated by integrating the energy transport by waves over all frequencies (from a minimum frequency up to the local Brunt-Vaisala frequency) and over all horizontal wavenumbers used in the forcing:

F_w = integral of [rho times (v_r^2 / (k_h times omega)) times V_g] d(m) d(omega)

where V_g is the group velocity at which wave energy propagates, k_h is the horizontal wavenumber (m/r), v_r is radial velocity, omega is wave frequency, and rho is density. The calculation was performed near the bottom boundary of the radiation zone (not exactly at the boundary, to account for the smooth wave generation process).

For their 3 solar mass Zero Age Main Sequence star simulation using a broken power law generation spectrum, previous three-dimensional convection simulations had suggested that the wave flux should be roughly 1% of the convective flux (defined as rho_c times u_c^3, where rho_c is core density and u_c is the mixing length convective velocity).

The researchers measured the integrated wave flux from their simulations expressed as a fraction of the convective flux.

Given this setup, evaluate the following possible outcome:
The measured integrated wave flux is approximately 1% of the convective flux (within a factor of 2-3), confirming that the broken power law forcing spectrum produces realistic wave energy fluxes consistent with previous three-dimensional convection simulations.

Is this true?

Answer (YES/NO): YES